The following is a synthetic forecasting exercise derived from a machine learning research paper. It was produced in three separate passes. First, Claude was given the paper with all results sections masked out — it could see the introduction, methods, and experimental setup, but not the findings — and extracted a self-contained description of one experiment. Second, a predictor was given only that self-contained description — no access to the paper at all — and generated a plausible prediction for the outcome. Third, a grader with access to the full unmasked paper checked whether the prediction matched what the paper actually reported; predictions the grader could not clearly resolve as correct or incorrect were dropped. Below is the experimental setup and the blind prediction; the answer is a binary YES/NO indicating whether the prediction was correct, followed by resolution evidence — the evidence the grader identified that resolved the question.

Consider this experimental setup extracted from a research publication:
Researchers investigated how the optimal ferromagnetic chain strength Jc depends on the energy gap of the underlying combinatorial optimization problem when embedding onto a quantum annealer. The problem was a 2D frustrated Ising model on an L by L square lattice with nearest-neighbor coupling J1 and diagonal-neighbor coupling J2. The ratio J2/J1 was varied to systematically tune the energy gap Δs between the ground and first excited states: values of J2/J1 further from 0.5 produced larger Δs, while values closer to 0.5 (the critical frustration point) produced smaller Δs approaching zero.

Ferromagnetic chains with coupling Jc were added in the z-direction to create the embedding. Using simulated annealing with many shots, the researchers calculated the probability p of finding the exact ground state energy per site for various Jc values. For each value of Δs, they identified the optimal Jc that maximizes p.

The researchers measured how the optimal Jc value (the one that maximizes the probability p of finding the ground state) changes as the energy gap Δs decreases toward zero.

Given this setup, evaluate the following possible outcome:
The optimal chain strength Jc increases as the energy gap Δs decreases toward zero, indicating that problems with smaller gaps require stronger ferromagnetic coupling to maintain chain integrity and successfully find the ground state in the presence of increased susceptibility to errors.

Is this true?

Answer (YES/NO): YES